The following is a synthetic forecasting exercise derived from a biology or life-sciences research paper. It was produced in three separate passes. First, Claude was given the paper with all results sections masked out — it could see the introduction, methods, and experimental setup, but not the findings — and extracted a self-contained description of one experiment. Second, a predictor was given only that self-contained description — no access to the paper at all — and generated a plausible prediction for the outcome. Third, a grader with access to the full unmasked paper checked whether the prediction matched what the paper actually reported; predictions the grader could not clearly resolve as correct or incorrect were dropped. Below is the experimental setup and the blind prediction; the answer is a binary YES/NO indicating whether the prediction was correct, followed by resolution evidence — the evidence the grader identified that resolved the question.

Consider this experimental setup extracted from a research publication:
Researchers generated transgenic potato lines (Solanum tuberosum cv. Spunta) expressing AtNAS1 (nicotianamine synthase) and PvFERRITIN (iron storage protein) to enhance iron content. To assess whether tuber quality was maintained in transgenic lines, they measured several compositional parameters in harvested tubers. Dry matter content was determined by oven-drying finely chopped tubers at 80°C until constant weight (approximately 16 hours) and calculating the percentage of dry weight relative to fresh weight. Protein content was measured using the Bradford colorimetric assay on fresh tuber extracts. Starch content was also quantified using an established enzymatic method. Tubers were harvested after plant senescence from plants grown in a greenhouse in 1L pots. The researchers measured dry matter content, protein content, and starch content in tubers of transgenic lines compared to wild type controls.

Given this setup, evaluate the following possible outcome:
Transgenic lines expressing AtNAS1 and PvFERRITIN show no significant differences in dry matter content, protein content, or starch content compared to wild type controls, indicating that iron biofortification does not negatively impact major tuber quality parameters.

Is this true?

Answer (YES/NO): YES